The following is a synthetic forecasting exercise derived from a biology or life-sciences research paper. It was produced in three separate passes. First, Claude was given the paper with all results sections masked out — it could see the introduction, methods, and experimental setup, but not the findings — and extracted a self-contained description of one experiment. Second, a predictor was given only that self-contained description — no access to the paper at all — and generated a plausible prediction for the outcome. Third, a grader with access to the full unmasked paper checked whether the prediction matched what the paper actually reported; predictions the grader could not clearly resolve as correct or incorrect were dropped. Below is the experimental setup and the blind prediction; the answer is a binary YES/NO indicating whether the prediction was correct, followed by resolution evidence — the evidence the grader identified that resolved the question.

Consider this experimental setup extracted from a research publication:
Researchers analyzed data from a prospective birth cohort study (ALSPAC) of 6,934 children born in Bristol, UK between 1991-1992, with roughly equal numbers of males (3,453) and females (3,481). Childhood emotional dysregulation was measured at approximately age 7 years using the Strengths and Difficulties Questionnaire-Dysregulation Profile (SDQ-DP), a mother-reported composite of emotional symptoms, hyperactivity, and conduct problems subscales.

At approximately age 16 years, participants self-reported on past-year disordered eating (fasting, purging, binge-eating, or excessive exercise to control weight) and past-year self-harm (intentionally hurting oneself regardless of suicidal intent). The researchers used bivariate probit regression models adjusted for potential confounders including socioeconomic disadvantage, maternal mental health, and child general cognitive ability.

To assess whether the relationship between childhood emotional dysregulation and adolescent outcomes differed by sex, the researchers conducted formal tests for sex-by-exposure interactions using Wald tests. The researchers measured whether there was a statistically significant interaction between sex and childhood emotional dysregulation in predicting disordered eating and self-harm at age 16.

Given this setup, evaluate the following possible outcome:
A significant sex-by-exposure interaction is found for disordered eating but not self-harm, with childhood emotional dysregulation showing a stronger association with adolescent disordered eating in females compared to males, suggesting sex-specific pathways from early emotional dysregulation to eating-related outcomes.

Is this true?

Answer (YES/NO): NO